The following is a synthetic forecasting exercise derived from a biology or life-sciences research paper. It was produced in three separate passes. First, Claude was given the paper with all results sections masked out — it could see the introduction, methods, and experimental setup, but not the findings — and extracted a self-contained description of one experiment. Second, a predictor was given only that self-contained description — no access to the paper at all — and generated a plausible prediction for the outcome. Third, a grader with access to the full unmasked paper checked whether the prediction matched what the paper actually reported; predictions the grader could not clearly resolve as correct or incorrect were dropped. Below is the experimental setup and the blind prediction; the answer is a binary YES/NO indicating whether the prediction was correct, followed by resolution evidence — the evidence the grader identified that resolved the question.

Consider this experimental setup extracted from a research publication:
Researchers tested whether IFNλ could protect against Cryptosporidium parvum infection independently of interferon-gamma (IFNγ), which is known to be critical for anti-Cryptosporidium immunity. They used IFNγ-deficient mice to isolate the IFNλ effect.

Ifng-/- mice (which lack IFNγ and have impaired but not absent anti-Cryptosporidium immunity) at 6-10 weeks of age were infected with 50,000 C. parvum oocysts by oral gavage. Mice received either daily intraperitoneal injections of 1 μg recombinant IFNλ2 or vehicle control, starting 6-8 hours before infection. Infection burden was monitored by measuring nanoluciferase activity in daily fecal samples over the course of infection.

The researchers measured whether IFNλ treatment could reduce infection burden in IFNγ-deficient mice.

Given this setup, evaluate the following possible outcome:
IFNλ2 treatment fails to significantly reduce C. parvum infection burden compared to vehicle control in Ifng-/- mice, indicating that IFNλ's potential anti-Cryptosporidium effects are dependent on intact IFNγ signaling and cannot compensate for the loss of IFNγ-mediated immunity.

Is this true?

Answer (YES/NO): NO